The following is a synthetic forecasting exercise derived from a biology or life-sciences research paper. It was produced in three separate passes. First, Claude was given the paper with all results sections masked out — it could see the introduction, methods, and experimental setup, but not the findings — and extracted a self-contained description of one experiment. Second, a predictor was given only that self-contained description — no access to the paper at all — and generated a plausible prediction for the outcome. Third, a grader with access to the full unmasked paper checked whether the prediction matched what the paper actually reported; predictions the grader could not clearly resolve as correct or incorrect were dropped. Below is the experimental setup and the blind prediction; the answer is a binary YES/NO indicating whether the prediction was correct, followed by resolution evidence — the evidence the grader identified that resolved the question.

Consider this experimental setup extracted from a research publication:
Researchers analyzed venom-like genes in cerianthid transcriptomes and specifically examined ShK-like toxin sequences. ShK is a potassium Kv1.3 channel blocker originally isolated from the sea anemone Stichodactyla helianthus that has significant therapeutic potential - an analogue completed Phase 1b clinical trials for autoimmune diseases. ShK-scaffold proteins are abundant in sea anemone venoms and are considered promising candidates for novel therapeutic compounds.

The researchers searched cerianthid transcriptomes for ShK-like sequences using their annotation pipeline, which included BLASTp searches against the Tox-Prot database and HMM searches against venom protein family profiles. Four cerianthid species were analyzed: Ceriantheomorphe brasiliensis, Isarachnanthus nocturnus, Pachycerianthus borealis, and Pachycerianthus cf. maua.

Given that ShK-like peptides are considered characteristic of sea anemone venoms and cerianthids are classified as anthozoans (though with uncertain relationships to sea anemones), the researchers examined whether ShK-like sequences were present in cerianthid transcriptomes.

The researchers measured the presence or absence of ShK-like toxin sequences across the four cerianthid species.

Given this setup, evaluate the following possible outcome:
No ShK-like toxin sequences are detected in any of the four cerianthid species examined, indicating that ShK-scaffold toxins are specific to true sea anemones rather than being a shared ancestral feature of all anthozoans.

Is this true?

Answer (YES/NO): NO